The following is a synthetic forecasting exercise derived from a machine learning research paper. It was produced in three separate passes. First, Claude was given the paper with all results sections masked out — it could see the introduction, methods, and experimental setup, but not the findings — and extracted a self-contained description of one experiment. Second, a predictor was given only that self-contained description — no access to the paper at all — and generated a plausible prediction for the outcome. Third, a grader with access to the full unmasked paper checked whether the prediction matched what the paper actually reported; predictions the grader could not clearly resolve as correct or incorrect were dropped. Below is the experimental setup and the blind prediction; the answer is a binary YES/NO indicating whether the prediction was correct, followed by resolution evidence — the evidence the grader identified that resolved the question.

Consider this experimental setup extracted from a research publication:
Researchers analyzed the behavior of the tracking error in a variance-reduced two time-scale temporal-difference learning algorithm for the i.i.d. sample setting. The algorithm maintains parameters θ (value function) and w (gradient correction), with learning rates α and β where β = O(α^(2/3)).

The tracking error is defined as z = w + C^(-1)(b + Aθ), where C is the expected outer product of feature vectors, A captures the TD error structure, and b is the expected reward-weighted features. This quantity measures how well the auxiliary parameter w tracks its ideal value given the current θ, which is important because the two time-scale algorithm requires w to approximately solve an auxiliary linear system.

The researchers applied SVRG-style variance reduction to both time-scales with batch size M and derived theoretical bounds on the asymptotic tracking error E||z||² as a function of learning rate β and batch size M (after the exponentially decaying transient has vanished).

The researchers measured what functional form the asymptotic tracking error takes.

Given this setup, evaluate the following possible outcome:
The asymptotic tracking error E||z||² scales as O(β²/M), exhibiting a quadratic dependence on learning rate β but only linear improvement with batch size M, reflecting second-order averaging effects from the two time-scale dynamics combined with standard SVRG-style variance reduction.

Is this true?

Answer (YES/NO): NO